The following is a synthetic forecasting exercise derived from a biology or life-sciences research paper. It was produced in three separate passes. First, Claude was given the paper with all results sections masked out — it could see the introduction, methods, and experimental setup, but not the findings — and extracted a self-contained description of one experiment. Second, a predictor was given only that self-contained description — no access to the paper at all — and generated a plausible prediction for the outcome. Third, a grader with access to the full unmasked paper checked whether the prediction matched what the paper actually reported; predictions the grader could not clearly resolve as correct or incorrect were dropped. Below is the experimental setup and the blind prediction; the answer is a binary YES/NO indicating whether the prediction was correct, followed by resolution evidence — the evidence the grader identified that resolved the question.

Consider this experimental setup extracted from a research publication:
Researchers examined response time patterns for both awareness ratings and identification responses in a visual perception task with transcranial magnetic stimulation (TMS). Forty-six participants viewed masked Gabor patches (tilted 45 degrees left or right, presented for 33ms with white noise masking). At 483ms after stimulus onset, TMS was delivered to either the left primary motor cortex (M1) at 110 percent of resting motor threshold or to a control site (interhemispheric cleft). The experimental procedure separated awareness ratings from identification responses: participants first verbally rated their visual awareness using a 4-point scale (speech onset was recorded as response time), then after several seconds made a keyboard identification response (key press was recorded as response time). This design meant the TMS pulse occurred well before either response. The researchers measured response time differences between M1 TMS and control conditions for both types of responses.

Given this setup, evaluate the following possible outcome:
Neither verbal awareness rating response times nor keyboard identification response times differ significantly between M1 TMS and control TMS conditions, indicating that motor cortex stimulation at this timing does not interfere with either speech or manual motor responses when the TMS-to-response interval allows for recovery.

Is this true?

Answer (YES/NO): NO